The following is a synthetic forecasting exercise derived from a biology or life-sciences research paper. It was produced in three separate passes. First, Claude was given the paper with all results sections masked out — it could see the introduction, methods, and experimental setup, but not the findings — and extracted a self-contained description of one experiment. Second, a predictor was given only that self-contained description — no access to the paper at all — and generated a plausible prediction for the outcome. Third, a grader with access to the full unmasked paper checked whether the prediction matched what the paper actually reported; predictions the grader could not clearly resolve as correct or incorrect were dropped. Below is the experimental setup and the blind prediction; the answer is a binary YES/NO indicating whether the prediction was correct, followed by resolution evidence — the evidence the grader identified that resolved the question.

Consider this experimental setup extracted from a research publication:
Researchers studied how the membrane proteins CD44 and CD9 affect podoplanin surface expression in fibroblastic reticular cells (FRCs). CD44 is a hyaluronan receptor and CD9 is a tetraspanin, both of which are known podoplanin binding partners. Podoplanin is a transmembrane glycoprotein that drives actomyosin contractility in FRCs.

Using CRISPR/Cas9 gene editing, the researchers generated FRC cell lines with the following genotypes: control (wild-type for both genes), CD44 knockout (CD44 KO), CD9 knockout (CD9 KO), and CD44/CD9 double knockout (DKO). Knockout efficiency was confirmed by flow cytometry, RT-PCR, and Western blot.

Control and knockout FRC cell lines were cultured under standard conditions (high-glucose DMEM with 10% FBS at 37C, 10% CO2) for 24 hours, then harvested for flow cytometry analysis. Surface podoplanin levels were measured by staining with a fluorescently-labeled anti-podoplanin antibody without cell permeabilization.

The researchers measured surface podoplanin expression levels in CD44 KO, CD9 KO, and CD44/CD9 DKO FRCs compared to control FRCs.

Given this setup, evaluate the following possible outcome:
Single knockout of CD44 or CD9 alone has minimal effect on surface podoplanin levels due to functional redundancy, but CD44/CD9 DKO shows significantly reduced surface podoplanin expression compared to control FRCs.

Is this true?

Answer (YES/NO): NO